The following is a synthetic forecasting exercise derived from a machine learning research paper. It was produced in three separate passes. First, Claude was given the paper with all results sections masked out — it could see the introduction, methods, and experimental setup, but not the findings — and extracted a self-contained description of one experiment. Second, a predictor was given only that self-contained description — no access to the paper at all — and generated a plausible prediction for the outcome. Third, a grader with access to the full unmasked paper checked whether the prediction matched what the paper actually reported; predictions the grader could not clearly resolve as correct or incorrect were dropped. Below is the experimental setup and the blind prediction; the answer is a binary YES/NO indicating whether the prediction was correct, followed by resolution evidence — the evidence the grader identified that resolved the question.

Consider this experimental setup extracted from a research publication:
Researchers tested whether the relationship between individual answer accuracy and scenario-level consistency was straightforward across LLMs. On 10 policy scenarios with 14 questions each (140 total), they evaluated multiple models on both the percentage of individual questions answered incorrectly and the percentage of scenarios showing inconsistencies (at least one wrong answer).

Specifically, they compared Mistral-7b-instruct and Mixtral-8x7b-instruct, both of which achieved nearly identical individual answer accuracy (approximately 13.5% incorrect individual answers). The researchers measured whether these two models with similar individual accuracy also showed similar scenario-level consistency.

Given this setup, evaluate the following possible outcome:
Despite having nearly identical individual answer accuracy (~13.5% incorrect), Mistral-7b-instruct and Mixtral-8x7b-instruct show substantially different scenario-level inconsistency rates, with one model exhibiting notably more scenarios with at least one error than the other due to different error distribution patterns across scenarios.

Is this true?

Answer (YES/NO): YES